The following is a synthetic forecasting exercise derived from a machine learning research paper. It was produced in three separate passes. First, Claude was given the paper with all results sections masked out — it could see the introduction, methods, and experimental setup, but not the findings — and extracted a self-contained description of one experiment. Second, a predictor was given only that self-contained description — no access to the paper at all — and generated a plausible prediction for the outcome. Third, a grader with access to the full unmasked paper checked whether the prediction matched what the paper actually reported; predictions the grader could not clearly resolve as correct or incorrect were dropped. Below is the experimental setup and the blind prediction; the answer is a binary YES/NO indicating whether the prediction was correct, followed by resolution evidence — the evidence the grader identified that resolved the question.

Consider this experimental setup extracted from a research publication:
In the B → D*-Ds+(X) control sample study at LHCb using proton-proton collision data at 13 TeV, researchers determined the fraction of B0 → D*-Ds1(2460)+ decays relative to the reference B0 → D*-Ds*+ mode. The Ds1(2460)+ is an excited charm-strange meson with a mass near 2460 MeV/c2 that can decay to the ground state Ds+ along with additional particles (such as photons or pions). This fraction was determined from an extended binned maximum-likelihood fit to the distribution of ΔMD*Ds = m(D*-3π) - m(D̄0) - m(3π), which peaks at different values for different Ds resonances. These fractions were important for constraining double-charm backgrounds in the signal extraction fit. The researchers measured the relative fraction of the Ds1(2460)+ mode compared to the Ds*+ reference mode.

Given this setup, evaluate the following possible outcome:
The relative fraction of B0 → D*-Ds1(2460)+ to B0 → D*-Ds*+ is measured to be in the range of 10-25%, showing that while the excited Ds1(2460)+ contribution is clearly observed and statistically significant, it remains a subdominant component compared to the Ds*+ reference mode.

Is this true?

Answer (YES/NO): NO